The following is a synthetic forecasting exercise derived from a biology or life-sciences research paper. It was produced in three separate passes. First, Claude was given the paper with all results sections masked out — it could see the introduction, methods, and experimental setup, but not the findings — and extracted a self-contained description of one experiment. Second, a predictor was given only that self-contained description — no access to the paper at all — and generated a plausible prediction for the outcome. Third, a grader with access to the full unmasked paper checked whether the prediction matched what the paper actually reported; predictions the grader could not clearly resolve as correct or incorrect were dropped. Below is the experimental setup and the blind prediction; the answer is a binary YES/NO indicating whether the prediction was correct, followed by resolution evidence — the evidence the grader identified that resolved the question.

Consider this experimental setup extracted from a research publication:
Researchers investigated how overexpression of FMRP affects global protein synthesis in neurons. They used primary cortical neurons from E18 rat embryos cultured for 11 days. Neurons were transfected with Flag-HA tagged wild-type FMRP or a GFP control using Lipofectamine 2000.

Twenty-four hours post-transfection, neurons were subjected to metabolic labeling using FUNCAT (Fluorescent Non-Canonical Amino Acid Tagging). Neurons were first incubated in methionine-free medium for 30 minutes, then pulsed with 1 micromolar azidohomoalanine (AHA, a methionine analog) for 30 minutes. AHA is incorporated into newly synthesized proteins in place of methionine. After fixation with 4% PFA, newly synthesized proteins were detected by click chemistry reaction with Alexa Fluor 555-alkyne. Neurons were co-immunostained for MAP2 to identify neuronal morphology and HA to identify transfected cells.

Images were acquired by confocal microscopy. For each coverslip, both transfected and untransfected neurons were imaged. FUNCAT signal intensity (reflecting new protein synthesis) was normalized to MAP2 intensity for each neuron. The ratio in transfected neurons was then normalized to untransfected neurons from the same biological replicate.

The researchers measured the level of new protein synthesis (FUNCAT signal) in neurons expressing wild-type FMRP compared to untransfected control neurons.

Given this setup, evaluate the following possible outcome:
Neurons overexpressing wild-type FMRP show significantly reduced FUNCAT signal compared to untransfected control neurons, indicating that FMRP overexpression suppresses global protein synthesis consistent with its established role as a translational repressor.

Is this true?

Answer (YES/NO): YES